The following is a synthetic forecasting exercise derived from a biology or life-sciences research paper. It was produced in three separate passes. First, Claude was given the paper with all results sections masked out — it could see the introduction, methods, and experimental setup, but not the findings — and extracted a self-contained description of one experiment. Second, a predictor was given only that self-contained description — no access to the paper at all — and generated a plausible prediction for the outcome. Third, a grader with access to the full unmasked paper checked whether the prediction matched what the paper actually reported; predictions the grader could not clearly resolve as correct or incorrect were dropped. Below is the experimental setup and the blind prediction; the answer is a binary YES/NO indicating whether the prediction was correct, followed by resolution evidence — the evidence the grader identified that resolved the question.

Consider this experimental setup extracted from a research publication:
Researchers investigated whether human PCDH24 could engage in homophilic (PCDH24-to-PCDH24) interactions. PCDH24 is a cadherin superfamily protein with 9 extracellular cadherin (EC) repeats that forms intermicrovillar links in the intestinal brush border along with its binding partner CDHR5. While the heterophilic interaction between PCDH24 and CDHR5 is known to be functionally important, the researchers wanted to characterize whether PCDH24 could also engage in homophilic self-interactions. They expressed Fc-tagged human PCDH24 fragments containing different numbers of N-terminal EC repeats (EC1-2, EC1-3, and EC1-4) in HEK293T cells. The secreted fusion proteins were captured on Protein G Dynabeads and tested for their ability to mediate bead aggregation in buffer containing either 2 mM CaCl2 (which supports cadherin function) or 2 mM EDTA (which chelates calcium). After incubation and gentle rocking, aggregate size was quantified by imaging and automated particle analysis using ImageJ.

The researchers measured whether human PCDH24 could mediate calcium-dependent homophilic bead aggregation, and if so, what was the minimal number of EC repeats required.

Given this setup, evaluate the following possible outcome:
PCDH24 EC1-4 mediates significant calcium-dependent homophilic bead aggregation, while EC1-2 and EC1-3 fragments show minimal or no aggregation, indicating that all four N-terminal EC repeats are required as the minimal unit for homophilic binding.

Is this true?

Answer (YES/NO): NO